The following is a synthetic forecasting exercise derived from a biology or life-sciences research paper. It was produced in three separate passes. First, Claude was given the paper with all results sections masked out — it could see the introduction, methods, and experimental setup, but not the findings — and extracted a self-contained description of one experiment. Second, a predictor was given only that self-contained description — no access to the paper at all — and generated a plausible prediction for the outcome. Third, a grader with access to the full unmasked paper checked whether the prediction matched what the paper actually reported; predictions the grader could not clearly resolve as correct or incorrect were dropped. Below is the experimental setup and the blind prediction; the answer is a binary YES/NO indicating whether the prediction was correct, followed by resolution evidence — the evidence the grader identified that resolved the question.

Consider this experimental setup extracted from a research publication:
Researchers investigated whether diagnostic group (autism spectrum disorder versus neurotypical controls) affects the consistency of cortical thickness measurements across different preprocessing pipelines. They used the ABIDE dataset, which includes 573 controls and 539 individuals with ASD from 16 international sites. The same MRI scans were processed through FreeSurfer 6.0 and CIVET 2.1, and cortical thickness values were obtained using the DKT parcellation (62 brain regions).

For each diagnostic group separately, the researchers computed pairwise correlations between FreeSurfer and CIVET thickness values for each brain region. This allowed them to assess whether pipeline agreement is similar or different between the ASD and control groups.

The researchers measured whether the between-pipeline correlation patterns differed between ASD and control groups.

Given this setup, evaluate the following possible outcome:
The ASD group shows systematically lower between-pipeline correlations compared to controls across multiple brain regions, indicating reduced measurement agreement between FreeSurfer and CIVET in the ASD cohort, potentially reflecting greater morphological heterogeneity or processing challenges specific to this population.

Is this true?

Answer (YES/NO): NO